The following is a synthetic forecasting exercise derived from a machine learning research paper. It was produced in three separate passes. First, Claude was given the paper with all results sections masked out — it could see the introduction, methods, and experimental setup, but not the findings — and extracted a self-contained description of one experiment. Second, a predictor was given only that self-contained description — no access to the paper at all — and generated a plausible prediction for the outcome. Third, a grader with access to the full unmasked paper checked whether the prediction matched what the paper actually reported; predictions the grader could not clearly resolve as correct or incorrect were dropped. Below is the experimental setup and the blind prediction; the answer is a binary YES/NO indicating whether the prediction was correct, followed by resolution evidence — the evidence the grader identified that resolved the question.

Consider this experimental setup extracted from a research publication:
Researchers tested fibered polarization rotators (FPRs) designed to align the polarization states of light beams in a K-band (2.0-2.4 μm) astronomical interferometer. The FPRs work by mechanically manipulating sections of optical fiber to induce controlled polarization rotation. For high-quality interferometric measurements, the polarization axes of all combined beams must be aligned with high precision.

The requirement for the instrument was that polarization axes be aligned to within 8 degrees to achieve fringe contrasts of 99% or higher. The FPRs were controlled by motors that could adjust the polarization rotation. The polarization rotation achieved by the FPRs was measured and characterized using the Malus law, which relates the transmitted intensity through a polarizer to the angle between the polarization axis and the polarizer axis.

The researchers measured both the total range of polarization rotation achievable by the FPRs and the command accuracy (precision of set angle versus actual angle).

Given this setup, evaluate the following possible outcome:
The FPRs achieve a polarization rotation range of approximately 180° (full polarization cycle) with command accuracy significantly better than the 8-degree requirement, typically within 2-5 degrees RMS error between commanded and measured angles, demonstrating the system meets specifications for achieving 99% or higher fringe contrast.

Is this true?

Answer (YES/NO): NO